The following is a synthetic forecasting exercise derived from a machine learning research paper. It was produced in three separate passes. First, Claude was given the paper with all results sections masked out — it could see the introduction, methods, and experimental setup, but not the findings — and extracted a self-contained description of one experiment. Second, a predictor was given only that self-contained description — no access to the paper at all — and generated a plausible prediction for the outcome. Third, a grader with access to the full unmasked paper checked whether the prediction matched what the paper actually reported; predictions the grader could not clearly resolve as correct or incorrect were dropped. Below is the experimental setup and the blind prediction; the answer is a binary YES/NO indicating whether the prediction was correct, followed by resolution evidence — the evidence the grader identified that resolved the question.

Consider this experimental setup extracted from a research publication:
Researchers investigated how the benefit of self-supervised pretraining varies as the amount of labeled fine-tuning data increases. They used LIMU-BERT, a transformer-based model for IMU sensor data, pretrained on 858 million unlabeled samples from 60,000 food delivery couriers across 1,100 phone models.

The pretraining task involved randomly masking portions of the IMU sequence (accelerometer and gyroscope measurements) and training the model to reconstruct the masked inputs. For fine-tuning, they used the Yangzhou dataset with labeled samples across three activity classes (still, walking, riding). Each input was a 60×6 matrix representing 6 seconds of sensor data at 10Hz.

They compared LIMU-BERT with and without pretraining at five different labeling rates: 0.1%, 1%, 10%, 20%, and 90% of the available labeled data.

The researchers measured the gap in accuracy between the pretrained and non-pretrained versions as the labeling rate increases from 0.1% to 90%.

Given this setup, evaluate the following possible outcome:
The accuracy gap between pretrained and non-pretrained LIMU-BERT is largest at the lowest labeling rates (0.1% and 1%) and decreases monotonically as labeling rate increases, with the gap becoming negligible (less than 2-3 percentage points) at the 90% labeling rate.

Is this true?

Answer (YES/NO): YES